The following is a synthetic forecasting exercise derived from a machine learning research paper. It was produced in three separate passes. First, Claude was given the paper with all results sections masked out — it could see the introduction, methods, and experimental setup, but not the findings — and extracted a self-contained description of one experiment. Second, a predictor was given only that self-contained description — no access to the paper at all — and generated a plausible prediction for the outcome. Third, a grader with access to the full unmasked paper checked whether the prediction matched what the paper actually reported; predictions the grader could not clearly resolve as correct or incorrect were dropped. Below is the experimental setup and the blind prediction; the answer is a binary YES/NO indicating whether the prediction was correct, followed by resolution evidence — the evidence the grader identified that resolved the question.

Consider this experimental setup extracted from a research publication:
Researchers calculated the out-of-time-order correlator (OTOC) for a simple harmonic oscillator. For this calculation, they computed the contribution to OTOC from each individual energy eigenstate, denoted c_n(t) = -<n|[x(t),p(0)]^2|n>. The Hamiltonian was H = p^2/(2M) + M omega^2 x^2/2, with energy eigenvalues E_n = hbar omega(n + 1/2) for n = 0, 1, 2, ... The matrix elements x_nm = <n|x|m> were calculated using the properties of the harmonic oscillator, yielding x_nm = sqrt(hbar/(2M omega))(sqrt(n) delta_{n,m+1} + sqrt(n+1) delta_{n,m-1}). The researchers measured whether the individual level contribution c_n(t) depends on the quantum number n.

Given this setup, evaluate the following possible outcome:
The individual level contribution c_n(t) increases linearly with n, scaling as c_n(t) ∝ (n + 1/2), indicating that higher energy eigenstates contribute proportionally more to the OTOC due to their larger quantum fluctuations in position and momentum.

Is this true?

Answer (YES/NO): NO